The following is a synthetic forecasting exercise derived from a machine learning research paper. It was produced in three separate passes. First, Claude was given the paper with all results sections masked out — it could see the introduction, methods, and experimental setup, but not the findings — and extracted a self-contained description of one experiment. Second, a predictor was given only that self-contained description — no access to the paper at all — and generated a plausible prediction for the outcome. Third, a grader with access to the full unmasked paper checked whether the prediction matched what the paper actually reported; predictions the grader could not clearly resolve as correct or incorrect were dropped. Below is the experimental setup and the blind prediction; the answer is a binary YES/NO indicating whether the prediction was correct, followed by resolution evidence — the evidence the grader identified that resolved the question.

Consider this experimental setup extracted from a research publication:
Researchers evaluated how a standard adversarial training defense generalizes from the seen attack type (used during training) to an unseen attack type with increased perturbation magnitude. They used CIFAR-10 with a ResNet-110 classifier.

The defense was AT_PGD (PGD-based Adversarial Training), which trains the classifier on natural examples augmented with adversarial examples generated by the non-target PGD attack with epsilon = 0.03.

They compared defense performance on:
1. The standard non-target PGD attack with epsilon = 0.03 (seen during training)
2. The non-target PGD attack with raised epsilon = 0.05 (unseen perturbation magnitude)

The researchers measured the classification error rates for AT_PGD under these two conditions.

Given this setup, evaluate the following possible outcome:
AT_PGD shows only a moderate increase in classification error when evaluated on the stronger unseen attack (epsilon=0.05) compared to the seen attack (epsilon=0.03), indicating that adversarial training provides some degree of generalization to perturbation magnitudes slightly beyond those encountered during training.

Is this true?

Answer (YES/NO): YES